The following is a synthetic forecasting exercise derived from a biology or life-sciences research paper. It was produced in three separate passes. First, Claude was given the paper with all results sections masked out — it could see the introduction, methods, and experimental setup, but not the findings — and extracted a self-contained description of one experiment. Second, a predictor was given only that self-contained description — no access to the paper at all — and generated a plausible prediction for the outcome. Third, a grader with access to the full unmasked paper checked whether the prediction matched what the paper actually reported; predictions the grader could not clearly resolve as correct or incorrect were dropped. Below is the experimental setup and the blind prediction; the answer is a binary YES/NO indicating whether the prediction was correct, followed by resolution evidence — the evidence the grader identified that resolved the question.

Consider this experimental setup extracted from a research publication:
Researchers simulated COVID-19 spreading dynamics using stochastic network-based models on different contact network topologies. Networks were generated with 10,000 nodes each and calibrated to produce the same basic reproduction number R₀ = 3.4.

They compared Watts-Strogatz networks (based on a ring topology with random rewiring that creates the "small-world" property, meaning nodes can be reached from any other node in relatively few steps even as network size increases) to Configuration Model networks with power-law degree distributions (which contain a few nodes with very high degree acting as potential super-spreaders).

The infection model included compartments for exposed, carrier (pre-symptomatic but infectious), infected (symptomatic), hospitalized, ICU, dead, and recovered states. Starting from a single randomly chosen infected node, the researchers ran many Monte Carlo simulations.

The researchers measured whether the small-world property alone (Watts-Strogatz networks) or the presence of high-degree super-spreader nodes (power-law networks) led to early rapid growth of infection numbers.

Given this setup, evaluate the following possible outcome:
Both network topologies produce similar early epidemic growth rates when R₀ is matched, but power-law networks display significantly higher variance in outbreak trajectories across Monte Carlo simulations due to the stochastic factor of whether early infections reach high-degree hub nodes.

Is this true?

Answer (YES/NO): NO